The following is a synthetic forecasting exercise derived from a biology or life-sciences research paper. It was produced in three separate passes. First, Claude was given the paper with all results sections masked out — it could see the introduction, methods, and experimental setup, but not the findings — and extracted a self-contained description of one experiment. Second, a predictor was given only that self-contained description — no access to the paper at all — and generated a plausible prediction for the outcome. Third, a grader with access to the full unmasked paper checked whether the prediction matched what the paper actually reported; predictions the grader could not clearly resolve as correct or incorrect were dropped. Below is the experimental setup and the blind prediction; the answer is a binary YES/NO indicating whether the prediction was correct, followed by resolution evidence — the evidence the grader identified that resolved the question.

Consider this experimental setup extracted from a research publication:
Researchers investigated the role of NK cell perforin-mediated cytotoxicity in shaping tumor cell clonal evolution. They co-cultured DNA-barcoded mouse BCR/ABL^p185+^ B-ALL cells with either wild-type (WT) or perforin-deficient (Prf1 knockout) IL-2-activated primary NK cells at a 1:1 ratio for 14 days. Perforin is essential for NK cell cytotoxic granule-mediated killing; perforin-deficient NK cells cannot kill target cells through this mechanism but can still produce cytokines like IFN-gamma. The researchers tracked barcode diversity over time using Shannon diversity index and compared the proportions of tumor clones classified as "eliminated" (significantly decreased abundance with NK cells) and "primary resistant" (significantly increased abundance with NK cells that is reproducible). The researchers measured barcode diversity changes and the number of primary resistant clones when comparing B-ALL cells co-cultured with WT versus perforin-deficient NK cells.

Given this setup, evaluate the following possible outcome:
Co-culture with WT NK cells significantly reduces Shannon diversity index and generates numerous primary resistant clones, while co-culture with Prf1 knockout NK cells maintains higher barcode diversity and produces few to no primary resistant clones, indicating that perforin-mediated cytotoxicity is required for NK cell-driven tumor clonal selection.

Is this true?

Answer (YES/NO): YES